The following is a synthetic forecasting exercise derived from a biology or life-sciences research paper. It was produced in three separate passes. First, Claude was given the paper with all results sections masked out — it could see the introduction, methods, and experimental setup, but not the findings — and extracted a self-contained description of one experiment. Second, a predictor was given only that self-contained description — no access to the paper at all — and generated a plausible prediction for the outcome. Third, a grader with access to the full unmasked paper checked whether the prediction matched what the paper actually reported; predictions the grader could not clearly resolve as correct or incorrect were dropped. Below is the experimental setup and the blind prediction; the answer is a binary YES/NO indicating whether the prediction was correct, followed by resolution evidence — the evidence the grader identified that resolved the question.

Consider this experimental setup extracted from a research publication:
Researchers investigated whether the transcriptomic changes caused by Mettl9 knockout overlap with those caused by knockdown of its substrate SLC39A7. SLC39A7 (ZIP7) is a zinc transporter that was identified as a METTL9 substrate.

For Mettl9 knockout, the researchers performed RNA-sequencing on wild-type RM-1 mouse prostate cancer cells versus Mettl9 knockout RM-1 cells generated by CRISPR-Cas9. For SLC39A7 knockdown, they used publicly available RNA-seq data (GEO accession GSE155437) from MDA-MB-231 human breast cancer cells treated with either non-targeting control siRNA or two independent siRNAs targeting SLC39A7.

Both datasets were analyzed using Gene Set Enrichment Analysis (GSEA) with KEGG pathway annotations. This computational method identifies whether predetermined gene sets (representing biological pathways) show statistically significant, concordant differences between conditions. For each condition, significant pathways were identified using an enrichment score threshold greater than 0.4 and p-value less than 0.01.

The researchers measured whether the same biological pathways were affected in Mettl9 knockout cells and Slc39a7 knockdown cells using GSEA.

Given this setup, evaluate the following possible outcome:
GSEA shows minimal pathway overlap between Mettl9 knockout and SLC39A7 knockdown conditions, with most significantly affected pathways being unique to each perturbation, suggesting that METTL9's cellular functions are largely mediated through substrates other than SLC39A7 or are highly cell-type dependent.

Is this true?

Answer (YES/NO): NO